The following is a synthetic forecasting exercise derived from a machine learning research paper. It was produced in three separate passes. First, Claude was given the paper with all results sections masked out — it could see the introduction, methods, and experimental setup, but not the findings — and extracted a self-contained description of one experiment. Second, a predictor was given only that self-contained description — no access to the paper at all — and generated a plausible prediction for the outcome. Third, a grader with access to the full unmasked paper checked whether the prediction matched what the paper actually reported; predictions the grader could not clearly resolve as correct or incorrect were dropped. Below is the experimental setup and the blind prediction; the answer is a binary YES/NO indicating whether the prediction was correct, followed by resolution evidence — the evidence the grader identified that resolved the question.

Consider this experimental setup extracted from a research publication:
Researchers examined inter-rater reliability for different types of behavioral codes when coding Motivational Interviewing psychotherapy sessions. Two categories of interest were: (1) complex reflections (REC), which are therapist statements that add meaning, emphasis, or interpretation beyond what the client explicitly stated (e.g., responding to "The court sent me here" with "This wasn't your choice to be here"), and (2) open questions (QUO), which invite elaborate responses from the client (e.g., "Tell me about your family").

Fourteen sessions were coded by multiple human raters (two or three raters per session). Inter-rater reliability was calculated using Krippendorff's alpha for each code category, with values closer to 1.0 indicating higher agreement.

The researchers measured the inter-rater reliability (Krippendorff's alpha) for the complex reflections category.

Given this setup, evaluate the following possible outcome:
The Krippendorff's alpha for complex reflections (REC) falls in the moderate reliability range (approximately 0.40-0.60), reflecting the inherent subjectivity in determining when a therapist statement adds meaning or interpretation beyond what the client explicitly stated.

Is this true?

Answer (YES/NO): YES